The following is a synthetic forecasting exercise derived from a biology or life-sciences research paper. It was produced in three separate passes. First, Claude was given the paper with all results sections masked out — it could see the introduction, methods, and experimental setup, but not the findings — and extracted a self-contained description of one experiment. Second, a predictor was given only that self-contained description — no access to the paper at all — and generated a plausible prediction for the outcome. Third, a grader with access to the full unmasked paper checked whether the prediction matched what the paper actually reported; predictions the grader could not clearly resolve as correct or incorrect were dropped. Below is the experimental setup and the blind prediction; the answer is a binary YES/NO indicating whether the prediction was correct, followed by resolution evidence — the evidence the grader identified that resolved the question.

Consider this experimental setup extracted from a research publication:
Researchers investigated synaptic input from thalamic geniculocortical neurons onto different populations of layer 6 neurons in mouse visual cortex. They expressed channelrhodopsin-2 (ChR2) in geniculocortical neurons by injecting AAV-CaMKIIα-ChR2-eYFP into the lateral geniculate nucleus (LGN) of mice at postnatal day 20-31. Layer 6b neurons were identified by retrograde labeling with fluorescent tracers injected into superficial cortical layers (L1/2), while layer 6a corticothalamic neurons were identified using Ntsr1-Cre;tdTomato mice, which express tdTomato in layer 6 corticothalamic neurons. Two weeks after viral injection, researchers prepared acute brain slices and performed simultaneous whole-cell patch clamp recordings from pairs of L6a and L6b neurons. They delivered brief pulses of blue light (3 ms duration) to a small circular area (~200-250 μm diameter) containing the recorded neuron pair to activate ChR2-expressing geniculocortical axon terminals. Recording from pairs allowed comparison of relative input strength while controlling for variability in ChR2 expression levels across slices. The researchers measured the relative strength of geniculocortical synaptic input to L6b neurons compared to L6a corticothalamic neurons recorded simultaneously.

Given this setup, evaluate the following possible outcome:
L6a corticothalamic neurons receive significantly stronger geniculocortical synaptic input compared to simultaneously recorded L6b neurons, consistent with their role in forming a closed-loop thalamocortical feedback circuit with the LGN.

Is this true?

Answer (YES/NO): YES